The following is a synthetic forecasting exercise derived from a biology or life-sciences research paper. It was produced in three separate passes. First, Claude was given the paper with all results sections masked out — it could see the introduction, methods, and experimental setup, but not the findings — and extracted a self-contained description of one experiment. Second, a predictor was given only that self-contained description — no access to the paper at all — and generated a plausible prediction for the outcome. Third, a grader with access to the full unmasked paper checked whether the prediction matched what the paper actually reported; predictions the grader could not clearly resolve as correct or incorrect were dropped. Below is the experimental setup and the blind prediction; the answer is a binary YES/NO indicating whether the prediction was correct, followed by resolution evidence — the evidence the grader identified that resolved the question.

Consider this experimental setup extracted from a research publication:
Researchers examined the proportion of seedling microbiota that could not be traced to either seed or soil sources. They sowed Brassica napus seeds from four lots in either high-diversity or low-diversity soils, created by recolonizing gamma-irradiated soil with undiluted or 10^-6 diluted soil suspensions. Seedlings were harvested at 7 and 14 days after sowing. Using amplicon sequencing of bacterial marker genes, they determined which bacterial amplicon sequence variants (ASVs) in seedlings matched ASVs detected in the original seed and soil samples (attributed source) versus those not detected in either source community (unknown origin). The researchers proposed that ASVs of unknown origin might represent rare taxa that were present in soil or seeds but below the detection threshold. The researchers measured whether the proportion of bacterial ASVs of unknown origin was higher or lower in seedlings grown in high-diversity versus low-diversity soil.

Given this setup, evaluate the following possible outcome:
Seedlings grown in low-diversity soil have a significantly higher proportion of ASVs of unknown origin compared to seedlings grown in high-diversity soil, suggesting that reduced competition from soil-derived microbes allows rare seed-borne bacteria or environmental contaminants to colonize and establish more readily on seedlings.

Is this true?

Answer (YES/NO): NO